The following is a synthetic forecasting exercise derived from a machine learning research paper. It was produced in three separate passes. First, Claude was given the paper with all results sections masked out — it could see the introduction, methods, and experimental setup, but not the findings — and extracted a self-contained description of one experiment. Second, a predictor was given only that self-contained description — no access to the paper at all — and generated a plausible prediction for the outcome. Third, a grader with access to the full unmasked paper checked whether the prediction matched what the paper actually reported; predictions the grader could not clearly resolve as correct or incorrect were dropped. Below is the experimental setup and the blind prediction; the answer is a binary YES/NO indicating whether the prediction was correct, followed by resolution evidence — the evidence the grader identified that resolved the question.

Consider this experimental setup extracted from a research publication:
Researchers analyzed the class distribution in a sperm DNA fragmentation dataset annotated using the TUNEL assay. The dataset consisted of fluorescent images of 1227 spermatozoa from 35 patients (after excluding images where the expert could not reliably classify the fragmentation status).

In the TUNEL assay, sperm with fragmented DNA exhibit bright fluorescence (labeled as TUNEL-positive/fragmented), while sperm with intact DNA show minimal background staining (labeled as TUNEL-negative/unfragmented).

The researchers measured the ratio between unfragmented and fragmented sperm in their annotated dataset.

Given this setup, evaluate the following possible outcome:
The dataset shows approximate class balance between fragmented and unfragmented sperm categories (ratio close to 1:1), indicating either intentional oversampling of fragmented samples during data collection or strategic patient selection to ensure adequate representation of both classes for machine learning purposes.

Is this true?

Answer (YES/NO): NO